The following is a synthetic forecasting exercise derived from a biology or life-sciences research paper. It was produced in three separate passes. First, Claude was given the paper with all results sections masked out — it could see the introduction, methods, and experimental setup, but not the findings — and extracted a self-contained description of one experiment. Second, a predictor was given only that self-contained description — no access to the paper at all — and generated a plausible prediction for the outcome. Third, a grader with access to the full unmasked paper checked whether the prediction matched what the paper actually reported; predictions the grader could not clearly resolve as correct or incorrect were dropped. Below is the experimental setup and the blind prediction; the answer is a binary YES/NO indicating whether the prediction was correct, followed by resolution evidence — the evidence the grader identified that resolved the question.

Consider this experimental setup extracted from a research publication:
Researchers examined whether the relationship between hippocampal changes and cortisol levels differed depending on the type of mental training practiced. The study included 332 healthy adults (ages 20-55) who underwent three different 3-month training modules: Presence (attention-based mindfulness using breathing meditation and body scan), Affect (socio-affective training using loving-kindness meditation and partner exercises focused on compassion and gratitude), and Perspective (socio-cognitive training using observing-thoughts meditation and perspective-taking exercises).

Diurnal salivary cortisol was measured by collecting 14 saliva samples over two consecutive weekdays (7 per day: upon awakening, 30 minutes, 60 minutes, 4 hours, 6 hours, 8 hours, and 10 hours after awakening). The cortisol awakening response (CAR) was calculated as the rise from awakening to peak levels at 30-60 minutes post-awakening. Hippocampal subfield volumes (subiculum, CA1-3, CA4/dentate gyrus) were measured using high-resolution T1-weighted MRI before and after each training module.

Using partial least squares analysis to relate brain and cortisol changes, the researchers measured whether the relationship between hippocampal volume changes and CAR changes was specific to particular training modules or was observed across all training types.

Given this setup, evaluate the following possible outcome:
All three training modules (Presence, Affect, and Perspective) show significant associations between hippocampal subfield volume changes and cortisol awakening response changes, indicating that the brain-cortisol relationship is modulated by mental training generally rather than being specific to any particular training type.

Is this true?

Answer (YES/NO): NO